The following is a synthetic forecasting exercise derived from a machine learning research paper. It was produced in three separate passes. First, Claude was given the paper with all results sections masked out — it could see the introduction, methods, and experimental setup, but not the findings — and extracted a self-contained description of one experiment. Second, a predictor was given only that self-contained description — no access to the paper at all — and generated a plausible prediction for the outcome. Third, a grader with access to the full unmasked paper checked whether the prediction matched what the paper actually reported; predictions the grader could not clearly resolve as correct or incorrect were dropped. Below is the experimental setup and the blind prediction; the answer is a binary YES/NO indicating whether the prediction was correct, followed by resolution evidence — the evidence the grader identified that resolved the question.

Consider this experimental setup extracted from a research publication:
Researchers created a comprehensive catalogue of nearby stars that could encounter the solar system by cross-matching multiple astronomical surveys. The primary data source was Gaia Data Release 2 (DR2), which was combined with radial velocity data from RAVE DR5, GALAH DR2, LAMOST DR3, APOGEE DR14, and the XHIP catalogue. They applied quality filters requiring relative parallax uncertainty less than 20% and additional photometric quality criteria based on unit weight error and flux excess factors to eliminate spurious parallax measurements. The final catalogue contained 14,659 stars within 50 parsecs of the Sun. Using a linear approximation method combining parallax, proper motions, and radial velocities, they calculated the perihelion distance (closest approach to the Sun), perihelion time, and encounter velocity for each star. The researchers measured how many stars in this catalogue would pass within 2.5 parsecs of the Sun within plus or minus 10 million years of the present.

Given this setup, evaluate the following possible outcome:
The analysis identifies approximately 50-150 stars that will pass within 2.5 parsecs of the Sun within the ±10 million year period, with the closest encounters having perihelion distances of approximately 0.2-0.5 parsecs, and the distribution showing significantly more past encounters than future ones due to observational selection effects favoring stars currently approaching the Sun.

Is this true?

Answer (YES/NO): NO